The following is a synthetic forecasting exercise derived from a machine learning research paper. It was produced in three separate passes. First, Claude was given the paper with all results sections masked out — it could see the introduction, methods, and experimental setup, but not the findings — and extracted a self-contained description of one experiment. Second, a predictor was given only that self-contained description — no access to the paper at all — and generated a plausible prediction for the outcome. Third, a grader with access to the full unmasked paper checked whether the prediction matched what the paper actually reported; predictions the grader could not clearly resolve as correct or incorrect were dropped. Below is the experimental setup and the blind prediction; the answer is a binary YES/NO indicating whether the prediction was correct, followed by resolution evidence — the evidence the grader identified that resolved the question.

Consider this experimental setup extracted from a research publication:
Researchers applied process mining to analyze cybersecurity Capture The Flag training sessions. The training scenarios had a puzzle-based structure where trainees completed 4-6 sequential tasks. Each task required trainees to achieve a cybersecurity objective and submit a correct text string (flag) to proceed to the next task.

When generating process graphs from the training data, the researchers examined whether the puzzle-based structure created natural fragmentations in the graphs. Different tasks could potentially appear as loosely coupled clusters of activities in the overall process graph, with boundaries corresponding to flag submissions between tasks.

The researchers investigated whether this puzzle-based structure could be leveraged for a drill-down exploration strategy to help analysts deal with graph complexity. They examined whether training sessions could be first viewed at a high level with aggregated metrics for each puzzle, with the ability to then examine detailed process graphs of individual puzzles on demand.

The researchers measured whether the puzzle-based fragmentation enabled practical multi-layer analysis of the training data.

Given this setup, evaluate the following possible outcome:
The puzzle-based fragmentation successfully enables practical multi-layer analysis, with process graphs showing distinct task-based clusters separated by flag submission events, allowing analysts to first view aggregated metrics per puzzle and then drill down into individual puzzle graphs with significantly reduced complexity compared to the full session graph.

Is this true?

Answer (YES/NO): YES